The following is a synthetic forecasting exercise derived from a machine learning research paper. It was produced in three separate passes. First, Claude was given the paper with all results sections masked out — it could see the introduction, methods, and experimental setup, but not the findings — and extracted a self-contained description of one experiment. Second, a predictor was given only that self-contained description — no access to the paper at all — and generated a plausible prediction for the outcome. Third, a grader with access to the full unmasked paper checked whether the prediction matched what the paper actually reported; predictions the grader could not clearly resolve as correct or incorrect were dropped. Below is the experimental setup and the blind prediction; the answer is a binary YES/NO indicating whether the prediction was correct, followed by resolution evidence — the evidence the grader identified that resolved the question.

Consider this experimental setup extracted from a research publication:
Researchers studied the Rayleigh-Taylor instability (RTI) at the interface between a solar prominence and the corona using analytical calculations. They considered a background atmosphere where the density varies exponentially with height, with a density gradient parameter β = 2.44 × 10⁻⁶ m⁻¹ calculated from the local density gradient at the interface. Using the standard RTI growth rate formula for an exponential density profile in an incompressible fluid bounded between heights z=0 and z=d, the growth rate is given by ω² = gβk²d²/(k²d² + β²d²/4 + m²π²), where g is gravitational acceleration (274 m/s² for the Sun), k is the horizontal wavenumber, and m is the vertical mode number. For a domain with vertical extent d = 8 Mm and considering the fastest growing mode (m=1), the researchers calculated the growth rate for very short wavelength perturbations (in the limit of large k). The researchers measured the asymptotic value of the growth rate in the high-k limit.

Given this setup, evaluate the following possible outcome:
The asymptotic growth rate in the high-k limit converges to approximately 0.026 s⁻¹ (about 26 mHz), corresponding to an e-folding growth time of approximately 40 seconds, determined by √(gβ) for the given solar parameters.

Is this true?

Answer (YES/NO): YES